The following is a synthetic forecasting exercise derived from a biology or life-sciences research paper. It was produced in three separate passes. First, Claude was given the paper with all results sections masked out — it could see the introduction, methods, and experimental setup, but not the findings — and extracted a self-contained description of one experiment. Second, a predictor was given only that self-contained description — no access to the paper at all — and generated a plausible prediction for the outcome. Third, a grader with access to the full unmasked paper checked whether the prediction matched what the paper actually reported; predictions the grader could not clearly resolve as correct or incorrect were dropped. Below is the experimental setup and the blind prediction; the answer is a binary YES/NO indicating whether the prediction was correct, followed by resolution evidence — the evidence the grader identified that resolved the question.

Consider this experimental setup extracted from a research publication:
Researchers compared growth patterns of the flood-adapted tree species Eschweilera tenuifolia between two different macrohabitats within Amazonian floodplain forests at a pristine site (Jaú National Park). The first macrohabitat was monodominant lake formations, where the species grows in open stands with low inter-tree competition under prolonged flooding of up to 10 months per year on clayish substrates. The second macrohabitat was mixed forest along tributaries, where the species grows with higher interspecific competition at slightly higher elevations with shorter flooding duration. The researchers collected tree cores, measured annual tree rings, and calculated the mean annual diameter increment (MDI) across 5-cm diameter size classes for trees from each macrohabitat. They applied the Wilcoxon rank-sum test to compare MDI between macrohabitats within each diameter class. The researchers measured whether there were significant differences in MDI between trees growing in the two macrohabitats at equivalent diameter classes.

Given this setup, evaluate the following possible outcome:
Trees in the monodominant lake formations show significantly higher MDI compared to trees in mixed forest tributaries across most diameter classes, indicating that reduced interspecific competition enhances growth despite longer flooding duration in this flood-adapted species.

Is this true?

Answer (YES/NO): NO